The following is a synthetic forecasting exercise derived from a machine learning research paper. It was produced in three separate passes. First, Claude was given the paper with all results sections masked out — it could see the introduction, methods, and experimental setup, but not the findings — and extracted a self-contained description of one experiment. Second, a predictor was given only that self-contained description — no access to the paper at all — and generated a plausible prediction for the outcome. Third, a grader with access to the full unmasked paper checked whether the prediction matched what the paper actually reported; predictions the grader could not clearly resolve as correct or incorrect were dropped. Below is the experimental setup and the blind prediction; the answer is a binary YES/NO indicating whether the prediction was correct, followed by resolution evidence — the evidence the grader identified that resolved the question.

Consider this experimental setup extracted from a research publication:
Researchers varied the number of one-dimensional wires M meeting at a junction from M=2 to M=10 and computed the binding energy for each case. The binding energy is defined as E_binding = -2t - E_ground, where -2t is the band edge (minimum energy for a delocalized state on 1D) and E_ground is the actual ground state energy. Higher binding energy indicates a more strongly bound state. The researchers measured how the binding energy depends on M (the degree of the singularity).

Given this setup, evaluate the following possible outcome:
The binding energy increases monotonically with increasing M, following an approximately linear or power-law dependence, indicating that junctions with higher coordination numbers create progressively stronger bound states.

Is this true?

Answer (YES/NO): YES